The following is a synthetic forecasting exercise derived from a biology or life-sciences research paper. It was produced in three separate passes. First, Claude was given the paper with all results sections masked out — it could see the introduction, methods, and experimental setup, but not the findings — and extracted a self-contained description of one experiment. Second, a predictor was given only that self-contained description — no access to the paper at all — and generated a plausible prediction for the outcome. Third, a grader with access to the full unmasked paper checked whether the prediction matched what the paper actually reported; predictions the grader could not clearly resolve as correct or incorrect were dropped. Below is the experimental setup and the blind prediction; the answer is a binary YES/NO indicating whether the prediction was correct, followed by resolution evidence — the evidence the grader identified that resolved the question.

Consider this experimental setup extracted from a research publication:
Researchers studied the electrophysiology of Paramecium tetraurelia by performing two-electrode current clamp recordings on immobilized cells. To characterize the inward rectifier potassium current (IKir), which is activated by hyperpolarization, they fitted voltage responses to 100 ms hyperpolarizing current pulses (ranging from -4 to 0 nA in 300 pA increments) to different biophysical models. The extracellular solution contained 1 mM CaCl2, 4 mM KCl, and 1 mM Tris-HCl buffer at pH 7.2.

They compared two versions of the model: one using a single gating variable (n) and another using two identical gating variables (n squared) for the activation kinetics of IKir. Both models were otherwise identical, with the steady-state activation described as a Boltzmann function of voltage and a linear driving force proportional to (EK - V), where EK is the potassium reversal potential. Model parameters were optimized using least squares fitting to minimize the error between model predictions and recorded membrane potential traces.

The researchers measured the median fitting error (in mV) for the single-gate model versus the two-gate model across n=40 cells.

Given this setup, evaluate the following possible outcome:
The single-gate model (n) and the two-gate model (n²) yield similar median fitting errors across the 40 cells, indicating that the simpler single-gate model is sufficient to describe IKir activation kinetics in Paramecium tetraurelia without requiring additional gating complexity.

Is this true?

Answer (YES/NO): NO